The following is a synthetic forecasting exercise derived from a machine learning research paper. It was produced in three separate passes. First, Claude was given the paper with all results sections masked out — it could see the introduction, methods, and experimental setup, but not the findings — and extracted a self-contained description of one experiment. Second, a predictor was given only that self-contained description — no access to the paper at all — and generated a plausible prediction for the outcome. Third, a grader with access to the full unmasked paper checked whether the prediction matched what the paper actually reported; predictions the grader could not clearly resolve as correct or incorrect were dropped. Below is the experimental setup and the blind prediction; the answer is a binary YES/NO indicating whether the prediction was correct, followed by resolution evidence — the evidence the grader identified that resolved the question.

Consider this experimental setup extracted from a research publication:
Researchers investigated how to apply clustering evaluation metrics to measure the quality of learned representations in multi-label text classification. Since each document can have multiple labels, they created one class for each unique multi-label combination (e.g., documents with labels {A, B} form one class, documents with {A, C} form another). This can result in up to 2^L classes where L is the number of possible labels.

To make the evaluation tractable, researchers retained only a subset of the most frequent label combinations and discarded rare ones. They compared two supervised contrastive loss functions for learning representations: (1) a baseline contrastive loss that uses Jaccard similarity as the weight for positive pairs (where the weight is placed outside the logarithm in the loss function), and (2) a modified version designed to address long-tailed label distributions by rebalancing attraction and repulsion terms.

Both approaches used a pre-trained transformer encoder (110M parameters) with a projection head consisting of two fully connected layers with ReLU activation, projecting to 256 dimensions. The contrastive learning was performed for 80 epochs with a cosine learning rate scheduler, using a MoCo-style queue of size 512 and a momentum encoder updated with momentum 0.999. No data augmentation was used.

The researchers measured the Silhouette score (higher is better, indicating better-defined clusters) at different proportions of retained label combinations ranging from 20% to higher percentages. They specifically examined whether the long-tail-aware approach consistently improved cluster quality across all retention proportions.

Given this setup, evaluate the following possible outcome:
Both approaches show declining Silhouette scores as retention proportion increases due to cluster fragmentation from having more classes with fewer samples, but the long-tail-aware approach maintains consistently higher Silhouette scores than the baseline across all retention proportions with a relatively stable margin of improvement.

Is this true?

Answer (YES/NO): NO